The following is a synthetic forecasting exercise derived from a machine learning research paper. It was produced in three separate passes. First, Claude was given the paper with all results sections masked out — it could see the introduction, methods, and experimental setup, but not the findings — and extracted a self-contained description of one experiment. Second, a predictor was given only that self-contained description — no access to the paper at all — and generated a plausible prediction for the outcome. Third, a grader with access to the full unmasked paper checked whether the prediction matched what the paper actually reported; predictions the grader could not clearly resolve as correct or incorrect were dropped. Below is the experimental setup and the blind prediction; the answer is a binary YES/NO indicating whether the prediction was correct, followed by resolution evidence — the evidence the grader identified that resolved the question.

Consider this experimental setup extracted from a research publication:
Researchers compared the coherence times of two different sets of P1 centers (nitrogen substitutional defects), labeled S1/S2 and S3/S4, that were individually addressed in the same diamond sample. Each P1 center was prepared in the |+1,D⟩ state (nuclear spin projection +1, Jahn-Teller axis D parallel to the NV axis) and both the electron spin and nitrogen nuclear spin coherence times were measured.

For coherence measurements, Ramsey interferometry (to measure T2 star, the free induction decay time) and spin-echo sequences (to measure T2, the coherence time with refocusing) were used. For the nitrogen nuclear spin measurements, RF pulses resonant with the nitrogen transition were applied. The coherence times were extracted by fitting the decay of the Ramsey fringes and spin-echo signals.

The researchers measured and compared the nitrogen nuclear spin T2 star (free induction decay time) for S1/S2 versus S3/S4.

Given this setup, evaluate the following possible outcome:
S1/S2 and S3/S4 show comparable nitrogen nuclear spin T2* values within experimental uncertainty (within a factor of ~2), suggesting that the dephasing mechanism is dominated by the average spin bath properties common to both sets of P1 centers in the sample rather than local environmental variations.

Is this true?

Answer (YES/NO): NO